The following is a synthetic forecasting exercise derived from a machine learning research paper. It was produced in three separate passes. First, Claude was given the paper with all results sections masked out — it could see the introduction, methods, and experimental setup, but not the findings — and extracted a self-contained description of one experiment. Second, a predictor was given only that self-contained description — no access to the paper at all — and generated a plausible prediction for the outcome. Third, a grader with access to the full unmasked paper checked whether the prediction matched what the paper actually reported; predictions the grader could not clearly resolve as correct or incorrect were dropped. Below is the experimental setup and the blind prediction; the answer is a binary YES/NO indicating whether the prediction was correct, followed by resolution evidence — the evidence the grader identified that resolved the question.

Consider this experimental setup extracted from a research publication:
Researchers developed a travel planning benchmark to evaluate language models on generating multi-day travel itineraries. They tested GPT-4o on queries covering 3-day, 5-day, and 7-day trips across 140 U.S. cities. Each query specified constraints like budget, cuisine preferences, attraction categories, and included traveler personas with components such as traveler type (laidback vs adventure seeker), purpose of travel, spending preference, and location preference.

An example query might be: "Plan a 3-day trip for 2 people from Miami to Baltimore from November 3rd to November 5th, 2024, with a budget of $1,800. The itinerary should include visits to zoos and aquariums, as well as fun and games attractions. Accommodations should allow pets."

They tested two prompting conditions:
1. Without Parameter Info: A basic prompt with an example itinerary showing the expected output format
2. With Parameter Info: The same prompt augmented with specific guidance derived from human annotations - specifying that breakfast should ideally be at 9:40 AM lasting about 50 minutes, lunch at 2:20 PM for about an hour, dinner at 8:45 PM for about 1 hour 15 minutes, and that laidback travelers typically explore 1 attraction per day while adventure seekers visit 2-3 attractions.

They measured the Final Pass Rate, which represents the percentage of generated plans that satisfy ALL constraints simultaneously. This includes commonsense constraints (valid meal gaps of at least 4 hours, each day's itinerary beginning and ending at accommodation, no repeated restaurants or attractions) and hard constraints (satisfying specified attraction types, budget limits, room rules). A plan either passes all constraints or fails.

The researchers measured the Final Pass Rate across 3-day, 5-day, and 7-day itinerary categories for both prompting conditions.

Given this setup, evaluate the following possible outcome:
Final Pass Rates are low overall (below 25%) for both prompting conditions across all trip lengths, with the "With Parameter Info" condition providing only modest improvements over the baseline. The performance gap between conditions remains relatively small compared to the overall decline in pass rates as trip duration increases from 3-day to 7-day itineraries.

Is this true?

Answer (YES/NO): NO